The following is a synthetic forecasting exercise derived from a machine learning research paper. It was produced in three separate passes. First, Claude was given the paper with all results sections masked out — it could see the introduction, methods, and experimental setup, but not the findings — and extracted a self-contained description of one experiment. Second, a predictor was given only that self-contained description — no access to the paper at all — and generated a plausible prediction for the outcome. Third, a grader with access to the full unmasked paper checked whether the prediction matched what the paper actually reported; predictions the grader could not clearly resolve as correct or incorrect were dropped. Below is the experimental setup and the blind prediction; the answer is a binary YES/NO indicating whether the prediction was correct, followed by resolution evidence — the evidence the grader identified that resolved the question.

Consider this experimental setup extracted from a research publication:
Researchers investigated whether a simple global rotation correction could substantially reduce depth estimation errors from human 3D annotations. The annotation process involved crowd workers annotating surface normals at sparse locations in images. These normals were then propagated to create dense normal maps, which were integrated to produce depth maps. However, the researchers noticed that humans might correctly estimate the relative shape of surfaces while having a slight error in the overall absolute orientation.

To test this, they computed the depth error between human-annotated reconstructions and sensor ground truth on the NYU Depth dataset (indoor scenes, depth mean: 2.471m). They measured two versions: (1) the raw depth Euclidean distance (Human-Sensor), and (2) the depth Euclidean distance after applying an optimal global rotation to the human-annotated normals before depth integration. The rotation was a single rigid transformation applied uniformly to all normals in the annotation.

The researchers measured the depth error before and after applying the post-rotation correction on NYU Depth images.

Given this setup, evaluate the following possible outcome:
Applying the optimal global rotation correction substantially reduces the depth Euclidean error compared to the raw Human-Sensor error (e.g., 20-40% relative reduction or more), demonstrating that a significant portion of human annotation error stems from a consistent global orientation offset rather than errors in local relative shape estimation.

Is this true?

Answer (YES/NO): YES